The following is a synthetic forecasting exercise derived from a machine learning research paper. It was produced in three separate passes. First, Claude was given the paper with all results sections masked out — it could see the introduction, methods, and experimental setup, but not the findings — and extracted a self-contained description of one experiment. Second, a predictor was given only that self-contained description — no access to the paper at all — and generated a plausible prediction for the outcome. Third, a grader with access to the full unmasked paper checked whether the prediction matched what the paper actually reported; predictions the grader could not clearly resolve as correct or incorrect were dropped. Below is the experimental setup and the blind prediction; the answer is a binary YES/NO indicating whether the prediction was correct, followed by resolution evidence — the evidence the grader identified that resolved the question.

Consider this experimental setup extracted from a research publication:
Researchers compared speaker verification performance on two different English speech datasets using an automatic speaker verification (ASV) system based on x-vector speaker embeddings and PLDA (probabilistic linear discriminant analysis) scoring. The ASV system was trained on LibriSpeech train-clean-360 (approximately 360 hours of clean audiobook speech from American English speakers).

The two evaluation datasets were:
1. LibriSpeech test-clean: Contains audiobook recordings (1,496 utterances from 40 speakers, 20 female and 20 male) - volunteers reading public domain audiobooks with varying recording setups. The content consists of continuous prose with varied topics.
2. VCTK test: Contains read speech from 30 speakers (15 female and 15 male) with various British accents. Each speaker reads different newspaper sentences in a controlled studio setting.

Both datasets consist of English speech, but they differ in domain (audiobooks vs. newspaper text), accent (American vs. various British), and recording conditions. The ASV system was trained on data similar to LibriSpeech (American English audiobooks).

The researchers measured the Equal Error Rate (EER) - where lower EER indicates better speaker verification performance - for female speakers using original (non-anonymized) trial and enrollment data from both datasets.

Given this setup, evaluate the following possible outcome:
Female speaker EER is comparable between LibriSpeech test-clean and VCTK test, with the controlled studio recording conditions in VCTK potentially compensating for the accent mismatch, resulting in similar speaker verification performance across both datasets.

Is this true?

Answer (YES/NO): NO